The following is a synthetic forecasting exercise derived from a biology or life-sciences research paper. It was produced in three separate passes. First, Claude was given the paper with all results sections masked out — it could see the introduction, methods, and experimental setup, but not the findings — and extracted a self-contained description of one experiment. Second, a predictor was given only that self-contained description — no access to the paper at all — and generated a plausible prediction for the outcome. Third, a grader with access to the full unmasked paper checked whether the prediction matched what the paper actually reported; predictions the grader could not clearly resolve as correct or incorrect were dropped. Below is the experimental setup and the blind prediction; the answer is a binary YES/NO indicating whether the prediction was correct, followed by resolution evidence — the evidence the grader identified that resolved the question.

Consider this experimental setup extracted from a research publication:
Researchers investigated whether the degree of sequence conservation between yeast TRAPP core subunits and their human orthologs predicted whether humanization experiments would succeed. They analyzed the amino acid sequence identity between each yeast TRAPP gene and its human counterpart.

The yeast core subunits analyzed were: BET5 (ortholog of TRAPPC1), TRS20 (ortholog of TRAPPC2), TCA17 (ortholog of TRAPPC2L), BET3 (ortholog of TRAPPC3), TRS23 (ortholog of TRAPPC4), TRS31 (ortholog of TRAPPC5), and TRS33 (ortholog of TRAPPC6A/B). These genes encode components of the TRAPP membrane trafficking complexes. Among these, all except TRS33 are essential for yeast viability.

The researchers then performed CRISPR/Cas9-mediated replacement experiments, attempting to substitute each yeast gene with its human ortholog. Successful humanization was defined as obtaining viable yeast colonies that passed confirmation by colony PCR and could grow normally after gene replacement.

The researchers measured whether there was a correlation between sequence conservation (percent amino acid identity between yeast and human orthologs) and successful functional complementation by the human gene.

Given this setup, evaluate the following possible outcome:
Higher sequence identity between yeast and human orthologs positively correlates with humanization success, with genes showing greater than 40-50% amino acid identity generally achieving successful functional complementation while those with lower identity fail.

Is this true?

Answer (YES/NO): NO